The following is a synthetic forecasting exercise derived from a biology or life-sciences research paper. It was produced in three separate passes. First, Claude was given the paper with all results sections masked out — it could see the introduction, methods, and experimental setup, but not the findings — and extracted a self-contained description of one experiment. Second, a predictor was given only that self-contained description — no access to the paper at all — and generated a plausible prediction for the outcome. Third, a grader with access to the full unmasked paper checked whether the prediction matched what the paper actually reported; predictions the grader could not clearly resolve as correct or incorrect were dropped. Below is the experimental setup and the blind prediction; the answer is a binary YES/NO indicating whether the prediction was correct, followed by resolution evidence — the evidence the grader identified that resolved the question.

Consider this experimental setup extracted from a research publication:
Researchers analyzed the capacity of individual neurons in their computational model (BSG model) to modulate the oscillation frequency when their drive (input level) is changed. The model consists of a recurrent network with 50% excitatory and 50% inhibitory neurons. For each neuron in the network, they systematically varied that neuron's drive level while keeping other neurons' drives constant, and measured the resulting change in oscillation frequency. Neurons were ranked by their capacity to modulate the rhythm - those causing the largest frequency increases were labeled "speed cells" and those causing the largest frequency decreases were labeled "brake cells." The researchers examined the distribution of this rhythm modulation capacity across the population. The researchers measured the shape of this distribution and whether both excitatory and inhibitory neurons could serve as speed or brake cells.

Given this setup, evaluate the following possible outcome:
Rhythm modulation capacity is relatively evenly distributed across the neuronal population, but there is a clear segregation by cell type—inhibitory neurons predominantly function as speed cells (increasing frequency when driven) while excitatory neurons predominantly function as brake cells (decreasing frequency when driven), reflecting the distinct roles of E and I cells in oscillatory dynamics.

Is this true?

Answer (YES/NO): NO